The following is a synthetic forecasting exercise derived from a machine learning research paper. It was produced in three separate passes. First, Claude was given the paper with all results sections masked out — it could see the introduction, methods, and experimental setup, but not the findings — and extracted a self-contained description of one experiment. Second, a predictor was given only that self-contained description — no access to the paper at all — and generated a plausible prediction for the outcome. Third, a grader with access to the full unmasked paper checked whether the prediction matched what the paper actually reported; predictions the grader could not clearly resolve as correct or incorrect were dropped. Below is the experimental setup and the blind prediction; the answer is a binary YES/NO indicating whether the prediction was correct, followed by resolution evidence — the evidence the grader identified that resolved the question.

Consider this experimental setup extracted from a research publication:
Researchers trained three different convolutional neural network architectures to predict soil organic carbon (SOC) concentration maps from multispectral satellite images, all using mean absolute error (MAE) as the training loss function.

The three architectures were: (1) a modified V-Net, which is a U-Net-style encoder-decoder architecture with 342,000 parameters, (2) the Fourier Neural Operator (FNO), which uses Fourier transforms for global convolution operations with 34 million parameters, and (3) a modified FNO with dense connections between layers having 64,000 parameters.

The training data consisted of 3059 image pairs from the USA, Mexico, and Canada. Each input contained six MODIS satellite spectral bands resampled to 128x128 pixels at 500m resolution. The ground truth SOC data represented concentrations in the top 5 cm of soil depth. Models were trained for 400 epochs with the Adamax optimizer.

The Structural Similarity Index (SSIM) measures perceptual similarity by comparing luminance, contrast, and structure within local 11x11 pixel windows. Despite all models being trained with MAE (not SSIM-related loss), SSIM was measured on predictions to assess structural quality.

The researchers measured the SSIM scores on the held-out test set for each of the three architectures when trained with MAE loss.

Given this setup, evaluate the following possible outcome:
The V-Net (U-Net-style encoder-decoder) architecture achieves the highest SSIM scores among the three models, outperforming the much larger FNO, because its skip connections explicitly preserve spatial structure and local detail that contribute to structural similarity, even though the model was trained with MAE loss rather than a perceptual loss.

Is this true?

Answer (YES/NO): NO